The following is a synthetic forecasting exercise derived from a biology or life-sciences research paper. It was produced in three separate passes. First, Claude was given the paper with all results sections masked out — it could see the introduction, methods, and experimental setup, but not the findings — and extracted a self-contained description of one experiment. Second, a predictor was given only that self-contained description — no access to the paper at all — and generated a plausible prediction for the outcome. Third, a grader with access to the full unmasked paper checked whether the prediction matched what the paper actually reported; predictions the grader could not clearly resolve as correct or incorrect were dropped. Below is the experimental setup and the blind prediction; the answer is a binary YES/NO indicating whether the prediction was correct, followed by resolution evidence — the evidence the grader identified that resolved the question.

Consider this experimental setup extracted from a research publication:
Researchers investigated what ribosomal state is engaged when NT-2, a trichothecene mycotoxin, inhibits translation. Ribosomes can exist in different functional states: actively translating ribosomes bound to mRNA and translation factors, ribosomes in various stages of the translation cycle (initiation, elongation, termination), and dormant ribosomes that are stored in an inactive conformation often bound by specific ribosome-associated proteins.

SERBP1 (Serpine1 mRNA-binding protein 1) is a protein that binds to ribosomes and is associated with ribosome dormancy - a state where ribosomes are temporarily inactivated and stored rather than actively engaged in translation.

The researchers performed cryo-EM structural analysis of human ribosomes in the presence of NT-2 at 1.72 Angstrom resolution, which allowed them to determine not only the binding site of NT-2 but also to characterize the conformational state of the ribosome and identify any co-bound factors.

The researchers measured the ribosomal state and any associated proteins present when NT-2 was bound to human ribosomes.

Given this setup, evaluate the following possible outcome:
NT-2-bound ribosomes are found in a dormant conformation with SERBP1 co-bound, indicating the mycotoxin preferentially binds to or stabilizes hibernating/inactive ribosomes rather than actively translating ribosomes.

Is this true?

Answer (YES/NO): NO